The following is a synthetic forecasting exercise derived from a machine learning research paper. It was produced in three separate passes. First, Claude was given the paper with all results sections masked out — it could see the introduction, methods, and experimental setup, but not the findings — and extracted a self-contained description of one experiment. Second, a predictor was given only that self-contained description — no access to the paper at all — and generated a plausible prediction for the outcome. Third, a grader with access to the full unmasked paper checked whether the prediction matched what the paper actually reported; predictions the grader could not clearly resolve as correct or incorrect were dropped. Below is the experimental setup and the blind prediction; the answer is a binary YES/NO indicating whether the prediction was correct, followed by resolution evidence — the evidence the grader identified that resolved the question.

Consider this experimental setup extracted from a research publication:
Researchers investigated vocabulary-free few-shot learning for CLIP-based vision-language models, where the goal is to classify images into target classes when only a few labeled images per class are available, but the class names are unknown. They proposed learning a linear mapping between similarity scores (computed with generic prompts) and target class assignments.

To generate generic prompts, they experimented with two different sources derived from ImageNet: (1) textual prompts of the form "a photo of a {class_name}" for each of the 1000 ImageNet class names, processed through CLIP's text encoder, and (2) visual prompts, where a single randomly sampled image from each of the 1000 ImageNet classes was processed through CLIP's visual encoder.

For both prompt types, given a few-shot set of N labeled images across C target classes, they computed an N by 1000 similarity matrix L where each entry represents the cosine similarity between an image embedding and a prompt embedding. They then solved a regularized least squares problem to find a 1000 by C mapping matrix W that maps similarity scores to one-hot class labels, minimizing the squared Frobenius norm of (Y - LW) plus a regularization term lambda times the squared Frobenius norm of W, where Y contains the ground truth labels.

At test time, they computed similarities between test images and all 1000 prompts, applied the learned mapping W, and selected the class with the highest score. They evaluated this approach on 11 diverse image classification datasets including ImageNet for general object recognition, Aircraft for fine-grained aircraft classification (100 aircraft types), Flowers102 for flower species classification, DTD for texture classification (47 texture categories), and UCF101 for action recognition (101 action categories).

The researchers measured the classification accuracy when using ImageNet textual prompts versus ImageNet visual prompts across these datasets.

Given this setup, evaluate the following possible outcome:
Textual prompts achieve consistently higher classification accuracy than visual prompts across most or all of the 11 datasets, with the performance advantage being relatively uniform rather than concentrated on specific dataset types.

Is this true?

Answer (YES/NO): NO